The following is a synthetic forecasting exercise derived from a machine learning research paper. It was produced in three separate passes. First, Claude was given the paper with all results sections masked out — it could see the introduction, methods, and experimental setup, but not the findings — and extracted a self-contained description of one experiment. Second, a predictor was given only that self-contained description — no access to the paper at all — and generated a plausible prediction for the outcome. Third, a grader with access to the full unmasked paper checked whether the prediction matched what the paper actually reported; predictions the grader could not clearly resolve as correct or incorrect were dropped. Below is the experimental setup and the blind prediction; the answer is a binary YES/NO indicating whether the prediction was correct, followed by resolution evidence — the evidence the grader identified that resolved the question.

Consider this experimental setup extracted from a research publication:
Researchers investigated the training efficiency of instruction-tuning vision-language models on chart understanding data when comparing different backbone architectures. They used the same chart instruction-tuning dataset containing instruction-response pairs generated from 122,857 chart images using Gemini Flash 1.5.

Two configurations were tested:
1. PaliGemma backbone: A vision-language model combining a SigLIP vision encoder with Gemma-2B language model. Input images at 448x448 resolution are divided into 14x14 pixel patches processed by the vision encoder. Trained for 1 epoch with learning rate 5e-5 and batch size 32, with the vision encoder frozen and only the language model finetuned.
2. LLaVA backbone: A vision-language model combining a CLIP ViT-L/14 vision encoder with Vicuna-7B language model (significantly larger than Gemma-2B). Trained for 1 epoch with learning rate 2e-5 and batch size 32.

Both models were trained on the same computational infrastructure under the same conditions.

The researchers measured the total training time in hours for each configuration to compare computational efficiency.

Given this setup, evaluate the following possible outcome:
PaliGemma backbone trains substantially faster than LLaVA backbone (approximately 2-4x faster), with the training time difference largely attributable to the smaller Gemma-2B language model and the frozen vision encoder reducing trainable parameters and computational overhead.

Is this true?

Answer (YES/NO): NO